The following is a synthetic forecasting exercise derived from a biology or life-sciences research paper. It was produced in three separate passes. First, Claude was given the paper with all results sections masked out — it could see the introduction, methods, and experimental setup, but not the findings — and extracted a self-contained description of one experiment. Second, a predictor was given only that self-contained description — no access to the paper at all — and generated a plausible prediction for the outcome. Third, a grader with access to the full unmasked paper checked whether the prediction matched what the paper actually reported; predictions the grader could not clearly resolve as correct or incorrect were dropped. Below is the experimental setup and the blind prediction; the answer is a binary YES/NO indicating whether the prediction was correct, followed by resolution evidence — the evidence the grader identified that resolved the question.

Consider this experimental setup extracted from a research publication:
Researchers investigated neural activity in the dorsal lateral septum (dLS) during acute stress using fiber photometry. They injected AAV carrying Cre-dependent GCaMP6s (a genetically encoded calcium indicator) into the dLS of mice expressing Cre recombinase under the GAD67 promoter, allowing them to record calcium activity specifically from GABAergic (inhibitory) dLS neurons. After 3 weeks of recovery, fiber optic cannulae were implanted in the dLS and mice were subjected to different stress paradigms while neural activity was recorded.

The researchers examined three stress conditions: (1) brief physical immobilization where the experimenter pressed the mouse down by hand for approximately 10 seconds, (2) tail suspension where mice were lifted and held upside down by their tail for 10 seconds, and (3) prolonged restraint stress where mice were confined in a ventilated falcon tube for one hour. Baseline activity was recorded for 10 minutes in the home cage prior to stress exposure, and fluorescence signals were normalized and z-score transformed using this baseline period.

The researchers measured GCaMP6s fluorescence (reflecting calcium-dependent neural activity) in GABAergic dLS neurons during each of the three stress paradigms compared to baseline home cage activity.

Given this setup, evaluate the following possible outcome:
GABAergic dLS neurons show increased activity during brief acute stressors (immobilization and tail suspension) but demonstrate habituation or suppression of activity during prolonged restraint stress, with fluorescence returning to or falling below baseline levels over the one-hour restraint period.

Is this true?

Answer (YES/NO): NO